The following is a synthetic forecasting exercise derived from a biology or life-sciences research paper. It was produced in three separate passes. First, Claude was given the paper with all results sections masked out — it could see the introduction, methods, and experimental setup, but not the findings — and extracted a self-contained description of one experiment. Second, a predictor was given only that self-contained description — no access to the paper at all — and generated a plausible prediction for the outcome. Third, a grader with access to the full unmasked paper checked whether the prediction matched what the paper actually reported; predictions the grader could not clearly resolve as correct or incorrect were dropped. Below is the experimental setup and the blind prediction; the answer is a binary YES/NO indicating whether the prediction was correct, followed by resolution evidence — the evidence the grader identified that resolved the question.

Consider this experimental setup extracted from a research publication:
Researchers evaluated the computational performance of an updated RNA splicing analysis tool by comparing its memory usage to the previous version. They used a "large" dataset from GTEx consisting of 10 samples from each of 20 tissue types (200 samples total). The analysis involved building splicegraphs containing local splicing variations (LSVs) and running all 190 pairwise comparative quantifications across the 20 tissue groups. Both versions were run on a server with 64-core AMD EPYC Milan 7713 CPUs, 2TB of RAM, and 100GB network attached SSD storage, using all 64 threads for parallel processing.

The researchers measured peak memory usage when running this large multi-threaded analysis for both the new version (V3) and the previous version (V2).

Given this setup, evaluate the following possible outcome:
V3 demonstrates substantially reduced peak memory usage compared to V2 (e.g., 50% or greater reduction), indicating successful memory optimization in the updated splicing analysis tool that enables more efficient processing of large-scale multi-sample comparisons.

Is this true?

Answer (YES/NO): NO